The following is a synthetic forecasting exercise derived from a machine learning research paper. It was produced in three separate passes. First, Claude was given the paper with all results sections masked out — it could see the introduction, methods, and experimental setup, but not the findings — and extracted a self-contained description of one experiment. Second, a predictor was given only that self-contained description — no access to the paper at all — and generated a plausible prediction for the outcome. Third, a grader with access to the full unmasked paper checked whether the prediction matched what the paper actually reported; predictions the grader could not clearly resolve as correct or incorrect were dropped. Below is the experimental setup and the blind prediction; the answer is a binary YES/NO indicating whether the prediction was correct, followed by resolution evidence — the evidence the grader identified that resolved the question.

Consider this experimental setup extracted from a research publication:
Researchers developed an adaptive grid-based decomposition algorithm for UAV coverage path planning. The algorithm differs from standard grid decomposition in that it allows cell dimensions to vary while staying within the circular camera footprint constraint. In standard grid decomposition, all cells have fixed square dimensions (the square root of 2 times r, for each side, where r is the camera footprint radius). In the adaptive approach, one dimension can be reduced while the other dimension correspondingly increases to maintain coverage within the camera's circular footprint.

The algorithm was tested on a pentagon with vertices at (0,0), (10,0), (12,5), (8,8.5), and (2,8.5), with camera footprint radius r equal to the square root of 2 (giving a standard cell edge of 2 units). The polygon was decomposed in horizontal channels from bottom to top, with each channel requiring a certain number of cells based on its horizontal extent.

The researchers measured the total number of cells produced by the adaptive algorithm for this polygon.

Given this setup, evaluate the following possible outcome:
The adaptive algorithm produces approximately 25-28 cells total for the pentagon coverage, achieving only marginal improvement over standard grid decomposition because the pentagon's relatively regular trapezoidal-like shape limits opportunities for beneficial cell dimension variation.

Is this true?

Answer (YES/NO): NO